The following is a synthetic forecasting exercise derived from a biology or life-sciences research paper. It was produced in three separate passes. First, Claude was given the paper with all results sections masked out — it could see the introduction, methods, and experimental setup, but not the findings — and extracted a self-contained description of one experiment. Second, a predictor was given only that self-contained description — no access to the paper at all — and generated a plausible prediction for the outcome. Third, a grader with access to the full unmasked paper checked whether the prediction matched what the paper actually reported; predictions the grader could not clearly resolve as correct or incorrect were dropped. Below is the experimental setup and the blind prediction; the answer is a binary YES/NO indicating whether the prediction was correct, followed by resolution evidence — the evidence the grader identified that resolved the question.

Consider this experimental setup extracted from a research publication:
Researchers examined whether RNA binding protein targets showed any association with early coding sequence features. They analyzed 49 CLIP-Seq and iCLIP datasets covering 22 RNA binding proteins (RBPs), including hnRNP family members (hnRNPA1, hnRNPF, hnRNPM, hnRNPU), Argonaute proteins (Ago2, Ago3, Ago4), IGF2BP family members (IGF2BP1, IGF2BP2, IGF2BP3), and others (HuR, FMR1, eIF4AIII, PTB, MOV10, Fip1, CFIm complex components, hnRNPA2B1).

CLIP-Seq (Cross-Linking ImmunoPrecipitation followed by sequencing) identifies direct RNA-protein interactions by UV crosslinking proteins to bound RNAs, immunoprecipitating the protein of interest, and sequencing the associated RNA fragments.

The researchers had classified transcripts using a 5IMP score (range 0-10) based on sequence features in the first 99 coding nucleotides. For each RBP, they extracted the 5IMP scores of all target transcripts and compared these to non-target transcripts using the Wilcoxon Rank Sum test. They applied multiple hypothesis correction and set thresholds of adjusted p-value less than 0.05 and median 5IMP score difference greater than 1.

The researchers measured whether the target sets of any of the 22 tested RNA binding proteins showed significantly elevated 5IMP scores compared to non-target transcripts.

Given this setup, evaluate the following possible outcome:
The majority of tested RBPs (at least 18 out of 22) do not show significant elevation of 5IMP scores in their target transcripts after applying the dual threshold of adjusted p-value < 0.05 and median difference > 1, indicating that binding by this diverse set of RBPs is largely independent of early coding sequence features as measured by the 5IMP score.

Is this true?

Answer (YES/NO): YES